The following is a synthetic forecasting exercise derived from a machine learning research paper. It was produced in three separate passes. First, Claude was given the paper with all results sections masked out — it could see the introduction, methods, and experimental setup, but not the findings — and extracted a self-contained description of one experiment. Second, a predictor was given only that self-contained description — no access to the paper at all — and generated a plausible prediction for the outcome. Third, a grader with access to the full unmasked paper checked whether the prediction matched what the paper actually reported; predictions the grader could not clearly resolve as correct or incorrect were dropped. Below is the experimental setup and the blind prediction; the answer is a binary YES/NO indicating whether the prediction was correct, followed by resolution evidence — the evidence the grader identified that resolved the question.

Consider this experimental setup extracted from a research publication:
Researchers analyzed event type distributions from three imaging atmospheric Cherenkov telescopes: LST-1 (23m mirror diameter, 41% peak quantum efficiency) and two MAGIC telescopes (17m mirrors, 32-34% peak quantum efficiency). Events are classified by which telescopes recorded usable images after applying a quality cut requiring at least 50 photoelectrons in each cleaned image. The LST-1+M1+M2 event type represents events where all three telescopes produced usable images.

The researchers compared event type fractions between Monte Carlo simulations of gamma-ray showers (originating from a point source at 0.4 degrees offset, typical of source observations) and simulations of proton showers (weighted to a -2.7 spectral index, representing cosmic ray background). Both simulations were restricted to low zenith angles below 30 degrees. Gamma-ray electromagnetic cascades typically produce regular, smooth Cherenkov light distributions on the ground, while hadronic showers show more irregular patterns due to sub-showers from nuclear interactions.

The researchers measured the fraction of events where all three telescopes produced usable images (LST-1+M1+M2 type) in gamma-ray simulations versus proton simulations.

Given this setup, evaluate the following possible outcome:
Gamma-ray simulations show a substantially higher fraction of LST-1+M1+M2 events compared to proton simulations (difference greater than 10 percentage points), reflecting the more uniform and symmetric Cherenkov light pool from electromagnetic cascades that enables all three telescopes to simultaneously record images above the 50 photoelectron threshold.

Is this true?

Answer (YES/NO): YES